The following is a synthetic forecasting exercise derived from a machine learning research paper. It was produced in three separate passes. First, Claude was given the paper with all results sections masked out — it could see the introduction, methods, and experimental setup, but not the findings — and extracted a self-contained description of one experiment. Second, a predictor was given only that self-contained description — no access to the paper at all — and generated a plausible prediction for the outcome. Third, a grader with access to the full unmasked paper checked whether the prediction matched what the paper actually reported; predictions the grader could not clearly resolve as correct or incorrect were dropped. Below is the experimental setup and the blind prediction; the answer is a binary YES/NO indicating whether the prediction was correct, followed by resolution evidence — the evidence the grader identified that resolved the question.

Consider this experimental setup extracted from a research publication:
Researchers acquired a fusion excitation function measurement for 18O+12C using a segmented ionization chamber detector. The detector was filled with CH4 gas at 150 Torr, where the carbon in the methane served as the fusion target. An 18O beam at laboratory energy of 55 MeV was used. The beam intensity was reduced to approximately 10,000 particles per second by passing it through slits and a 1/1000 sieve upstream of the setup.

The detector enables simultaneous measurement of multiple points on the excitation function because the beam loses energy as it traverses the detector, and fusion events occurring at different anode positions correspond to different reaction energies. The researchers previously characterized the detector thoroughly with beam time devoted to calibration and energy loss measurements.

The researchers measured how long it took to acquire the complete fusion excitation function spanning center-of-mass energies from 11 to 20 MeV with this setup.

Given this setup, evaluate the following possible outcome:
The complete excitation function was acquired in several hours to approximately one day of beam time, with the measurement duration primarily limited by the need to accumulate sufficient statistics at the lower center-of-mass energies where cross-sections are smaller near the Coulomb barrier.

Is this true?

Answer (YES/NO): YES